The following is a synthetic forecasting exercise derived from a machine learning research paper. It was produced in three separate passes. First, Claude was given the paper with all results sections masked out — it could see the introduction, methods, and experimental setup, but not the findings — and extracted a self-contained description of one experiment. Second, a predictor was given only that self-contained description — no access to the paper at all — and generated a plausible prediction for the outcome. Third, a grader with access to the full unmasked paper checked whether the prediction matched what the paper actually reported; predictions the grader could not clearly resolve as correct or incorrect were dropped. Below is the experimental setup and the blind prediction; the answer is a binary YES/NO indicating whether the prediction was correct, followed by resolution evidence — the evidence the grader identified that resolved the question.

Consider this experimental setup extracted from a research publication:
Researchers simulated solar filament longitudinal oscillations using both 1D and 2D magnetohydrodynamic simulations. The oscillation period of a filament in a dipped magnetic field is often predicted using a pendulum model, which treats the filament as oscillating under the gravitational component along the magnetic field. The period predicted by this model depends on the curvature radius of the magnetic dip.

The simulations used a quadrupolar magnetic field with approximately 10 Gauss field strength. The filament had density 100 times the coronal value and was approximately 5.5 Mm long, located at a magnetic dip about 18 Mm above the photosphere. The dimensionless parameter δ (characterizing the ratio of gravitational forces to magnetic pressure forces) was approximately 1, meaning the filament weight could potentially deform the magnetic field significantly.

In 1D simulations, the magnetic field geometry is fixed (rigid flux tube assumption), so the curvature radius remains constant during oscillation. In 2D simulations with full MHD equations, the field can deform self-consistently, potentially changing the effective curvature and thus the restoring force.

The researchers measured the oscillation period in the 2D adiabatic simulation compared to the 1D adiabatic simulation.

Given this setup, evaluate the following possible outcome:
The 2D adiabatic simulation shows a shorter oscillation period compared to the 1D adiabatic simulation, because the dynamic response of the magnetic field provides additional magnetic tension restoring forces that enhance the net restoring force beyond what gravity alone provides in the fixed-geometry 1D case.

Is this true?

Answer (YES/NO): NO